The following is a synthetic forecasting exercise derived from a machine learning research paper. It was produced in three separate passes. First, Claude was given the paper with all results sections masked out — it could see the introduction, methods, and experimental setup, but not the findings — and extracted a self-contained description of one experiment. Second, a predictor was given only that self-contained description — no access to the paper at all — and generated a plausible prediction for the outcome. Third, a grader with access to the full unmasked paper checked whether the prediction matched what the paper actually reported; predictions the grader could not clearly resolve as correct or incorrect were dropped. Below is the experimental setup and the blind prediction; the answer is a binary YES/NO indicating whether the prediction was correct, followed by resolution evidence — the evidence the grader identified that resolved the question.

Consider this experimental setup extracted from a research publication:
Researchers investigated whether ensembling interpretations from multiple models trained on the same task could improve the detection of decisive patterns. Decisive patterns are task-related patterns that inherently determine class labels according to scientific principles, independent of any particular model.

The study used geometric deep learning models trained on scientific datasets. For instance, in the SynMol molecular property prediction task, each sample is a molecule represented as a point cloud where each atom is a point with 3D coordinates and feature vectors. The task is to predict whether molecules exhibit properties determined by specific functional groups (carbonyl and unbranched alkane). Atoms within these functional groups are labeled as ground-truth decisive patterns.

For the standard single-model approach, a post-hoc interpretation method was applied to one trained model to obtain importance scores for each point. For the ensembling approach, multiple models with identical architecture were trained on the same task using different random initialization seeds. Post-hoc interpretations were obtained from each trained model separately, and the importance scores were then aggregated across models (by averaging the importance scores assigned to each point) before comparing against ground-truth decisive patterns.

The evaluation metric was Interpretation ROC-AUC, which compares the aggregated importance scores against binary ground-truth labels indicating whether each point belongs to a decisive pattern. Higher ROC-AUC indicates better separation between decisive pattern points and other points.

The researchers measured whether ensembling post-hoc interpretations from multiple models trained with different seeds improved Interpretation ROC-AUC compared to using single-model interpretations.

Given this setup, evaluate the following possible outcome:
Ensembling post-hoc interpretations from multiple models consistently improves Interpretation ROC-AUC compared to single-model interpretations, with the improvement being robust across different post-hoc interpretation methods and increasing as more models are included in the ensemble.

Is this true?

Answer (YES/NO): NO